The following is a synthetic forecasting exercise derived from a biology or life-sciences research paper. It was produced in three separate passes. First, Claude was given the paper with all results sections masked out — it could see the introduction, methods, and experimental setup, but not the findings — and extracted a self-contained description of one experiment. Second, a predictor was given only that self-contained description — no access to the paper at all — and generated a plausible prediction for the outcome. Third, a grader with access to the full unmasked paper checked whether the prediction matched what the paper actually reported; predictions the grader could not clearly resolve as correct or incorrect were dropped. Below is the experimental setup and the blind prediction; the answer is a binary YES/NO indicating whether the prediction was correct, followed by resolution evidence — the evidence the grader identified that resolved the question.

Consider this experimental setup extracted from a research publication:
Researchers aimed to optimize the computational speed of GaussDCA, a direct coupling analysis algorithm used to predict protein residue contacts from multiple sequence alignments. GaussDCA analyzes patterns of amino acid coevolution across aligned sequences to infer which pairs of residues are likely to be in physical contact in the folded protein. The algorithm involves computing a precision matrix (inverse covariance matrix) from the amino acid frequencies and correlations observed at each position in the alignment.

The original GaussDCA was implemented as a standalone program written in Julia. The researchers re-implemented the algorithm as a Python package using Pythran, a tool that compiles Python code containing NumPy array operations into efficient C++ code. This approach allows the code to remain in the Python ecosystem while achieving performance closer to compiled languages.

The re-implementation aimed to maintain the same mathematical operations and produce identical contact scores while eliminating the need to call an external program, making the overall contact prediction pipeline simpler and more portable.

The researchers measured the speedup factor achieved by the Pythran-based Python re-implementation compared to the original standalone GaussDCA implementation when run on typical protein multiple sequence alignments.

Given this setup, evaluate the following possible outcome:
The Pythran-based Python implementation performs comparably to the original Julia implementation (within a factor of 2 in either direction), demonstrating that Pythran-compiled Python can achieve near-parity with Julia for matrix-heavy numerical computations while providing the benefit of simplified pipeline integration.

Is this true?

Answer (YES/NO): NO